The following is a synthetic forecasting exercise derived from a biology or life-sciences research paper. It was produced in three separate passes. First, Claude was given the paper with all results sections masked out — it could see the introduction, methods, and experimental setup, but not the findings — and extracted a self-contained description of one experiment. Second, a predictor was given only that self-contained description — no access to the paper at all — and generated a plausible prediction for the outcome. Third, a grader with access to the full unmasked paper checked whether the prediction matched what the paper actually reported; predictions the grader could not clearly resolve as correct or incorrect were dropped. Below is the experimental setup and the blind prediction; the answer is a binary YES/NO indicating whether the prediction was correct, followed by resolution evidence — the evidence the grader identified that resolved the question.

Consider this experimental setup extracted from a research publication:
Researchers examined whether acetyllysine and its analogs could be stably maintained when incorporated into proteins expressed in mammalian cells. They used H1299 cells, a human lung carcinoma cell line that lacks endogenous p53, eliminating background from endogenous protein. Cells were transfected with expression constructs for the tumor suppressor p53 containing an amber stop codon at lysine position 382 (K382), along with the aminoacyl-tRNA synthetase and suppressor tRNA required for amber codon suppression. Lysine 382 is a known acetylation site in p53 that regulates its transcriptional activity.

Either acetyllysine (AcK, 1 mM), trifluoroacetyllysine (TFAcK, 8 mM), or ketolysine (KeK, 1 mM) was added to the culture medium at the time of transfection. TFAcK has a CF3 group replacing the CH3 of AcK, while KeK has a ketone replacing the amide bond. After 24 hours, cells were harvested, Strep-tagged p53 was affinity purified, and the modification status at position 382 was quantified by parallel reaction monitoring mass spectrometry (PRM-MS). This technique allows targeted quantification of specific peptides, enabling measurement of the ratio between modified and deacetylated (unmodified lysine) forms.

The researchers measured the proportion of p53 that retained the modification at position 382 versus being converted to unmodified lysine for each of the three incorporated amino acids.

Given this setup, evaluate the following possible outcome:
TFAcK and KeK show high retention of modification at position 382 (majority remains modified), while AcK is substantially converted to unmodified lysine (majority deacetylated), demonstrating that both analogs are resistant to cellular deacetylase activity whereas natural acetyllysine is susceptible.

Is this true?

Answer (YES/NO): NO